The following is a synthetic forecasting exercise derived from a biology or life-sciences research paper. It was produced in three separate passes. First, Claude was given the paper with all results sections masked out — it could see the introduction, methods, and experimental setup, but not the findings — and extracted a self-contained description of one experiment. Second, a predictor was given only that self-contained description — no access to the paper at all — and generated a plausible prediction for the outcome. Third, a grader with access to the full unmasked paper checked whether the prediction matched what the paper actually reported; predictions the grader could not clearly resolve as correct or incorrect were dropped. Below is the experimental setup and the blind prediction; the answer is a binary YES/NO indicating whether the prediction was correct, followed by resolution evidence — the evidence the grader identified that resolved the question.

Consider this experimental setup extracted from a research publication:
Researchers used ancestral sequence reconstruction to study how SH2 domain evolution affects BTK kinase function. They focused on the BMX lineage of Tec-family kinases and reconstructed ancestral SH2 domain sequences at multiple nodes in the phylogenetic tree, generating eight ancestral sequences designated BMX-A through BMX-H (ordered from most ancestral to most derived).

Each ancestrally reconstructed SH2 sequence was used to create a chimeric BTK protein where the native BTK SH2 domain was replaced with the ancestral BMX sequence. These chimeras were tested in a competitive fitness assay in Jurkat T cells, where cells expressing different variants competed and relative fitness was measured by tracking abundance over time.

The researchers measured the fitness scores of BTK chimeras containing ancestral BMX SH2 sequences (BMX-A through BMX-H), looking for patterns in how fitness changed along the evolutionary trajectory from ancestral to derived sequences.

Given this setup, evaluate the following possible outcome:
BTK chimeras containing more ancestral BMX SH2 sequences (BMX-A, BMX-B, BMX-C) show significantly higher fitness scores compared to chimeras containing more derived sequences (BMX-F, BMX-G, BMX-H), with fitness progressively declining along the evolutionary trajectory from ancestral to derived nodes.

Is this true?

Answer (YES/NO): NO